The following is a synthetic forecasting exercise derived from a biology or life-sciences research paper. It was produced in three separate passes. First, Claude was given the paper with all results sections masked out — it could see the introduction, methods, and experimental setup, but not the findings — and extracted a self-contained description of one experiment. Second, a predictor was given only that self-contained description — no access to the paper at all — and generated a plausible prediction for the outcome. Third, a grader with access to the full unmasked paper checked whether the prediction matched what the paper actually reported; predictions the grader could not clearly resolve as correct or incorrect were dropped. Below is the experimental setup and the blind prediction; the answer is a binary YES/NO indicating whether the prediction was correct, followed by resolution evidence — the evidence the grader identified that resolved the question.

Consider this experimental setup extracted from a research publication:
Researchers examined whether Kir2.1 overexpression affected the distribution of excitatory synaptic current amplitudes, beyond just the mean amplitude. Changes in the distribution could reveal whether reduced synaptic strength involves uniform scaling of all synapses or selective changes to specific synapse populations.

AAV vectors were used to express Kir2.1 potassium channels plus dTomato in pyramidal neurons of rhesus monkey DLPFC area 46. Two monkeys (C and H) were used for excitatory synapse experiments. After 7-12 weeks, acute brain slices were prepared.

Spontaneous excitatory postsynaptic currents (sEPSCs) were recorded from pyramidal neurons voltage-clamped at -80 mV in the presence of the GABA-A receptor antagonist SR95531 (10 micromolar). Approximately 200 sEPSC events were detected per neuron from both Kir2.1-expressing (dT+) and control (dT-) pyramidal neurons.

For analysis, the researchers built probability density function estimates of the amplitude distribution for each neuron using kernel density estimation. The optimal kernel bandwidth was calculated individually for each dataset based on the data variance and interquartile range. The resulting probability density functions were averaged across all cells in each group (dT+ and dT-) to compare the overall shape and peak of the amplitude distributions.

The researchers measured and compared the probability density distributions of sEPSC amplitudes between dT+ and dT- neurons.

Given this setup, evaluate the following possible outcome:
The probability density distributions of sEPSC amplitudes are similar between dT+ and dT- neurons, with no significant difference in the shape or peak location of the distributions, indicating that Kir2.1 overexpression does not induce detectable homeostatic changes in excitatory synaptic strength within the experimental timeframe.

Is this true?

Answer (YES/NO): NO